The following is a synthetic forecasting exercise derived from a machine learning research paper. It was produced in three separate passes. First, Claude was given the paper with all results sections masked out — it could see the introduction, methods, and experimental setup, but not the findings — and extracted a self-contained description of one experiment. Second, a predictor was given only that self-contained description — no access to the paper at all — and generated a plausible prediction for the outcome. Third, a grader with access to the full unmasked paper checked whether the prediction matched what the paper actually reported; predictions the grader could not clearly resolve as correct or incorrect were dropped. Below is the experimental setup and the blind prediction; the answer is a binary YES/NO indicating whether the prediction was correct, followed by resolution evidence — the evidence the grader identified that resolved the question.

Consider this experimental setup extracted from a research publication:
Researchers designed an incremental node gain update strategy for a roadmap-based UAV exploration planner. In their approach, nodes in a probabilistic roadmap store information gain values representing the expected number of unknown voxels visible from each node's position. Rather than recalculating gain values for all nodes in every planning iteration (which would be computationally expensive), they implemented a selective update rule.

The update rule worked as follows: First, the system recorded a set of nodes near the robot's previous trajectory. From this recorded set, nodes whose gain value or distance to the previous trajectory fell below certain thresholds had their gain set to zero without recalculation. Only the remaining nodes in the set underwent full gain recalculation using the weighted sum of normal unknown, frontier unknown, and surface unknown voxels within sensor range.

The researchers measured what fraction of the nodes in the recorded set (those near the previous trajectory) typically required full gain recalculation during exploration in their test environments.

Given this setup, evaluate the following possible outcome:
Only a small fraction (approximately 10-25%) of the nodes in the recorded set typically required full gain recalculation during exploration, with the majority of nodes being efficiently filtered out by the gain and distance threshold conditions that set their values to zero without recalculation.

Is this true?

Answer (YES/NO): YES